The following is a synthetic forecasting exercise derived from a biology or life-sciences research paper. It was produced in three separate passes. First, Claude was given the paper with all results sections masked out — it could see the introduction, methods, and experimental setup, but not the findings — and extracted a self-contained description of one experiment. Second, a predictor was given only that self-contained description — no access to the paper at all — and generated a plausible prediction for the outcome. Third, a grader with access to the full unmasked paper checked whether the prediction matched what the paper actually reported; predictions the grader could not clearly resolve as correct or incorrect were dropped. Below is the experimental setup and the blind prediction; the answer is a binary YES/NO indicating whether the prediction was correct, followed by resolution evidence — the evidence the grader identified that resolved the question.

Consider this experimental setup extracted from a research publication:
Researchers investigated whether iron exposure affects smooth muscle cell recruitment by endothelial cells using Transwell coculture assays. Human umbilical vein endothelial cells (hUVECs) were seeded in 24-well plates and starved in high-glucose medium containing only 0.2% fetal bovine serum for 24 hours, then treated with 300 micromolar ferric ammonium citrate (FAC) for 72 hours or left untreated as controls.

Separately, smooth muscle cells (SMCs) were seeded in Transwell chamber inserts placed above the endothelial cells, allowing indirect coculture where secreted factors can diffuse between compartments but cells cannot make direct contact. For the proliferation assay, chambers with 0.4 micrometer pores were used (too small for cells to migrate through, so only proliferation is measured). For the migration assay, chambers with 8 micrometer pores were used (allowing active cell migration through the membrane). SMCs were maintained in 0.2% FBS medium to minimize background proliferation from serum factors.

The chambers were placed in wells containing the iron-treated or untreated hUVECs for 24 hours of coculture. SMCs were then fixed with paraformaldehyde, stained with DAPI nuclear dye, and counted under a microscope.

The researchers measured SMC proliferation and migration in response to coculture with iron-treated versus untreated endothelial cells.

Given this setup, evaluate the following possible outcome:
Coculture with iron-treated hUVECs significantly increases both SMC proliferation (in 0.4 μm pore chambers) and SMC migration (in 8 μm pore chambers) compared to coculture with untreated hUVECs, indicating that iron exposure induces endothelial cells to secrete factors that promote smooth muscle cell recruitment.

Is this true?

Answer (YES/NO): NO